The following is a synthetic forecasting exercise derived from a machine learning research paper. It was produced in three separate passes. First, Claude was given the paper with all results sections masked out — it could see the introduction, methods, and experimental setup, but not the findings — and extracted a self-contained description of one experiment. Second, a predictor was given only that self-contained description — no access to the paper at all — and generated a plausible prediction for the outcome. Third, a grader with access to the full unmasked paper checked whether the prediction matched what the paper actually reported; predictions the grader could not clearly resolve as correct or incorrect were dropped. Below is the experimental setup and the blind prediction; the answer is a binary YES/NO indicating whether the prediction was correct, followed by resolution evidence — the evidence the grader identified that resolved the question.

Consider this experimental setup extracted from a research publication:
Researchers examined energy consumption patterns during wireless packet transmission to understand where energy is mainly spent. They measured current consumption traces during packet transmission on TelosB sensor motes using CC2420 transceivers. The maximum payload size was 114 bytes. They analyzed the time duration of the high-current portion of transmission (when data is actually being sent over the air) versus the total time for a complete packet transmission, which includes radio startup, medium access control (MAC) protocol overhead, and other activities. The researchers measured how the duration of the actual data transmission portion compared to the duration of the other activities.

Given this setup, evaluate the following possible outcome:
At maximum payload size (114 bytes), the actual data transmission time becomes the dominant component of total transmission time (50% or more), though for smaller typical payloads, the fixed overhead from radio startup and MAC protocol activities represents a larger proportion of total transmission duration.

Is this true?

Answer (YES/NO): NO